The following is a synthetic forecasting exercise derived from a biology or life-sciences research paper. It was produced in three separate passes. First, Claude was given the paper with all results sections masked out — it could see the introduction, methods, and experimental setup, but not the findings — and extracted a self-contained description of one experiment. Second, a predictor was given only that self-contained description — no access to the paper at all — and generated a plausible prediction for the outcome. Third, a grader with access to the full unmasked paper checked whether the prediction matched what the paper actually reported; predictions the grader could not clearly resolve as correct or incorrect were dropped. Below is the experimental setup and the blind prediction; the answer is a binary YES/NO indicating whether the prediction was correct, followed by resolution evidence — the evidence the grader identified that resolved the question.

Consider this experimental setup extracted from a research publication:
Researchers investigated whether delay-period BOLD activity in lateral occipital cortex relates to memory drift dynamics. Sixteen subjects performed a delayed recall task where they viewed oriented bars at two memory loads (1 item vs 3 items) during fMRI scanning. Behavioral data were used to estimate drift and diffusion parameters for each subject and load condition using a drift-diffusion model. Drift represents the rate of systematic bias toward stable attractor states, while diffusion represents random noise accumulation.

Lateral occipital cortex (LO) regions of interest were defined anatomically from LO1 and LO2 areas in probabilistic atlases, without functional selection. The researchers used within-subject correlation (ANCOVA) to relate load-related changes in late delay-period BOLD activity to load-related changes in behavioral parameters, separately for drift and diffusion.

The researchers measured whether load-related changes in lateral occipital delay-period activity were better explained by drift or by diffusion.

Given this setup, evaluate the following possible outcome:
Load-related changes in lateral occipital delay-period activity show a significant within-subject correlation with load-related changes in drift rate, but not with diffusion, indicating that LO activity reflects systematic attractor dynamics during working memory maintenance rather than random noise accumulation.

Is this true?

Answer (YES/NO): NO